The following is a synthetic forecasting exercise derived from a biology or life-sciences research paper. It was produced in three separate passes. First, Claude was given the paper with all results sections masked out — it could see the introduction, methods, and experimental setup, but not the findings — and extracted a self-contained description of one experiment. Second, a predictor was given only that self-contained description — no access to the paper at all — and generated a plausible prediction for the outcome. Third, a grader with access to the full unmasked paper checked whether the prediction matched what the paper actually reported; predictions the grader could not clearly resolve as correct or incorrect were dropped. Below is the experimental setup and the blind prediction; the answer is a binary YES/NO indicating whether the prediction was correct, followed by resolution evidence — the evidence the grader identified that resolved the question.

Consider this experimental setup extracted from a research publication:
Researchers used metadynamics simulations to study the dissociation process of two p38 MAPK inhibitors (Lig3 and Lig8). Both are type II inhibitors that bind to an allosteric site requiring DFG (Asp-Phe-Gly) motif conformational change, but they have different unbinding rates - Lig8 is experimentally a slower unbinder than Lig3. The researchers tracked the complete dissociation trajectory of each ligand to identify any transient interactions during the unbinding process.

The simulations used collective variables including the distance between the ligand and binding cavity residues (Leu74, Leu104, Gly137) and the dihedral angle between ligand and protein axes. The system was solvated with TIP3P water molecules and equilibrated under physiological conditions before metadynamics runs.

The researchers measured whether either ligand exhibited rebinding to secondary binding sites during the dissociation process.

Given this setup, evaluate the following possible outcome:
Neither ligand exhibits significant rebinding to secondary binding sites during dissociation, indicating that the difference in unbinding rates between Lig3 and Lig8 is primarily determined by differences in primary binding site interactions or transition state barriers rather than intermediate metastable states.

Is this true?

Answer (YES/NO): NO